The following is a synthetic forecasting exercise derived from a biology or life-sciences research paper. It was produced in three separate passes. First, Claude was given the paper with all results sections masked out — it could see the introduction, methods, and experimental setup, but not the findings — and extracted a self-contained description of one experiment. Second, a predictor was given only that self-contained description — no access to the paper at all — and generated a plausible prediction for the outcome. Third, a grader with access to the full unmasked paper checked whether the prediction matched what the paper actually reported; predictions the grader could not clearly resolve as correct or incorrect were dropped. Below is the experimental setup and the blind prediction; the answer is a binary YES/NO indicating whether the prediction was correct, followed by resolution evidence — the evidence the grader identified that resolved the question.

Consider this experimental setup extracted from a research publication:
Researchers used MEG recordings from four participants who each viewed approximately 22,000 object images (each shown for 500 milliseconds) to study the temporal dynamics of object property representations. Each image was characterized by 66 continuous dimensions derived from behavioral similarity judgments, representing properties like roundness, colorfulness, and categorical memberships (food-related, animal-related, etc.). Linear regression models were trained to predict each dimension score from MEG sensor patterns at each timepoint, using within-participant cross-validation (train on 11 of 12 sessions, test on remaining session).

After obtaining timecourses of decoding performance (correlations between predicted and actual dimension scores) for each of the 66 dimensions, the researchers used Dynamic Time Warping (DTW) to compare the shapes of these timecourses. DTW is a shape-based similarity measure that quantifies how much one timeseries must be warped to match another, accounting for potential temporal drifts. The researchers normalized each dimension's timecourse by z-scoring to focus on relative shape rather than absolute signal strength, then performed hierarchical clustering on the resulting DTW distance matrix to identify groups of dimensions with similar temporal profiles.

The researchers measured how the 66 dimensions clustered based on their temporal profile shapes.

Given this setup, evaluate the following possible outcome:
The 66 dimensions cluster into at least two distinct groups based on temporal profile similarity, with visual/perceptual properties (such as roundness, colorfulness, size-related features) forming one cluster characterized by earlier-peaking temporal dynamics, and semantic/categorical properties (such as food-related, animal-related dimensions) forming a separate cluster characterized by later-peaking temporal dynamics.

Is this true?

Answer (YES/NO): YES